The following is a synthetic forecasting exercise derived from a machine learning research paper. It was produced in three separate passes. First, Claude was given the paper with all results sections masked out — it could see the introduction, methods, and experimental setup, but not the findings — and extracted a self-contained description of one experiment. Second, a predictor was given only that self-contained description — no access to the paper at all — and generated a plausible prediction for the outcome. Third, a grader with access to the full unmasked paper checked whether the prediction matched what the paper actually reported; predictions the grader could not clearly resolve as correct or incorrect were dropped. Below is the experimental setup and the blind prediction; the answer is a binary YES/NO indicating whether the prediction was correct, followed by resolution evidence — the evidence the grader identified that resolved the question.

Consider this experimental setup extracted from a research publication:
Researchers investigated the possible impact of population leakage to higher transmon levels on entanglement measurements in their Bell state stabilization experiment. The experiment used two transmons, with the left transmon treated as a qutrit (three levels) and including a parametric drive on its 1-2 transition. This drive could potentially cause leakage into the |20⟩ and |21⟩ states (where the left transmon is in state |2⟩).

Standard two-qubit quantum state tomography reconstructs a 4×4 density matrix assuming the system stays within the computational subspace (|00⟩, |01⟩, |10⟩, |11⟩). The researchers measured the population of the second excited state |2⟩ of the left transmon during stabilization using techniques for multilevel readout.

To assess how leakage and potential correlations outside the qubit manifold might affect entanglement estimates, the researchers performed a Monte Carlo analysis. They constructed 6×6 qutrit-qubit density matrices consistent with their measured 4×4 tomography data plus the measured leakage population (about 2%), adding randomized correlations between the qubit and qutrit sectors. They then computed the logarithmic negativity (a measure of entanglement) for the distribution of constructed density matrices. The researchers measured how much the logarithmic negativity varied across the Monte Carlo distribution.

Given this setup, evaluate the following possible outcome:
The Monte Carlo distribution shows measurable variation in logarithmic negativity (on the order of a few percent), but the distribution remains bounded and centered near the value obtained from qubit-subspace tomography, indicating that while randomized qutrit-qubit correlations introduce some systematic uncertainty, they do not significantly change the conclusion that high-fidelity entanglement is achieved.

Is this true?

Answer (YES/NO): YES